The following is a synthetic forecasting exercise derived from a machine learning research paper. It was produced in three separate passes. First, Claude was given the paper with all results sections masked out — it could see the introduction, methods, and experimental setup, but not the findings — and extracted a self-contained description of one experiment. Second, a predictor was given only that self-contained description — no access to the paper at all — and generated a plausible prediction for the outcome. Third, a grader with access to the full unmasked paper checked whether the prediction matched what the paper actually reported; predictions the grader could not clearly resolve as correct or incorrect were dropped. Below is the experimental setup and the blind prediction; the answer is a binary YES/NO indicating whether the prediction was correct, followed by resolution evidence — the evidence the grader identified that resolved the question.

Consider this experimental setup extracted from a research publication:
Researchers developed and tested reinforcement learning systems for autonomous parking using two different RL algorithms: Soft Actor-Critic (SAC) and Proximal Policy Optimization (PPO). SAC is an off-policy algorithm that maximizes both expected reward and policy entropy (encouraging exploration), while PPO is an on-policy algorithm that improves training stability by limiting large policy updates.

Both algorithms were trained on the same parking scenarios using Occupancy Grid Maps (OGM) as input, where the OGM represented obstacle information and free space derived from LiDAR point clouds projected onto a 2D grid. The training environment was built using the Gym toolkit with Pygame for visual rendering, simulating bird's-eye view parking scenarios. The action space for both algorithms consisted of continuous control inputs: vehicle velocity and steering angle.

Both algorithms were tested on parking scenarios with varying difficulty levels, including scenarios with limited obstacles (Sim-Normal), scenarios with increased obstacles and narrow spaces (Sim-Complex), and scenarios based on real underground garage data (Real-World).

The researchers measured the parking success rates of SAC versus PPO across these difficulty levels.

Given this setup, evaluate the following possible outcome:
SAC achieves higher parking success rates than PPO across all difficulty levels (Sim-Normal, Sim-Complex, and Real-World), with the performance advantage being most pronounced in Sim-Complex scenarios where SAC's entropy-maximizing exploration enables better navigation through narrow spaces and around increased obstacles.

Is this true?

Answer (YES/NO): NO